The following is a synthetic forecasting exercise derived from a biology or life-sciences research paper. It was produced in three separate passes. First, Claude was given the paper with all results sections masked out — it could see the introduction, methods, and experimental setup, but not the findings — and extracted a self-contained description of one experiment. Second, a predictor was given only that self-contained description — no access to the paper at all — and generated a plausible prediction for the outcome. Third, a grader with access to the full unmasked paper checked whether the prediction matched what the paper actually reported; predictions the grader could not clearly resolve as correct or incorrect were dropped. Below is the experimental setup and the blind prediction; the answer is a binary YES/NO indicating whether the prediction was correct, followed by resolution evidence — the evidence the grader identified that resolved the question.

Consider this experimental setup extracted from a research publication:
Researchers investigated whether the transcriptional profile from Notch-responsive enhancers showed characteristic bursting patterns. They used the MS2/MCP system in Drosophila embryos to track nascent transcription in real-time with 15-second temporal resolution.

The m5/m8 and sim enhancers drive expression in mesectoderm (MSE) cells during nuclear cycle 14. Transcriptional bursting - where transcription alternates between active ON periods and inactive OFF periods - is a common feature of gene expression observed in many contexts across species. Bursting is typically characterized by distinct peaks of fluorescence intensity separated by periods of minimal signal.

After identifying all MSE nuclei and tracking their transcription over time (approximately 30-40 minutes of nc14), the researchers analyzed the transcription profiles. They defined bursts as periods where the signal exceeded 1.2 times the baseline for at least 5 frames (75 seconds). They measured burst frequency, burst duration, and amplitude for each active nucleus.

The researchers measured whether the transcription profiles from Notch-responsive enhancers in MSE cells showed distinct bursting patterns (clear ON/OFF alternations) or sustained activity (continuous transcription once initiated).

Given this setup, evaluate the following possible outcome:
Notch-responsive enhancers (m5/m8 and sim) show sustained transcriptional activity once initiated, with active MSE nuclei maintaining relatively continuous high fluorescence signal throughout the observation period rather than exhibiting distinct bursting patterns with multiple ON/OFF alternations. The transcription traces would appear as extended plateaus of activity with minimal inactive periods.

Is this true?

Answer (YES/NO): YES